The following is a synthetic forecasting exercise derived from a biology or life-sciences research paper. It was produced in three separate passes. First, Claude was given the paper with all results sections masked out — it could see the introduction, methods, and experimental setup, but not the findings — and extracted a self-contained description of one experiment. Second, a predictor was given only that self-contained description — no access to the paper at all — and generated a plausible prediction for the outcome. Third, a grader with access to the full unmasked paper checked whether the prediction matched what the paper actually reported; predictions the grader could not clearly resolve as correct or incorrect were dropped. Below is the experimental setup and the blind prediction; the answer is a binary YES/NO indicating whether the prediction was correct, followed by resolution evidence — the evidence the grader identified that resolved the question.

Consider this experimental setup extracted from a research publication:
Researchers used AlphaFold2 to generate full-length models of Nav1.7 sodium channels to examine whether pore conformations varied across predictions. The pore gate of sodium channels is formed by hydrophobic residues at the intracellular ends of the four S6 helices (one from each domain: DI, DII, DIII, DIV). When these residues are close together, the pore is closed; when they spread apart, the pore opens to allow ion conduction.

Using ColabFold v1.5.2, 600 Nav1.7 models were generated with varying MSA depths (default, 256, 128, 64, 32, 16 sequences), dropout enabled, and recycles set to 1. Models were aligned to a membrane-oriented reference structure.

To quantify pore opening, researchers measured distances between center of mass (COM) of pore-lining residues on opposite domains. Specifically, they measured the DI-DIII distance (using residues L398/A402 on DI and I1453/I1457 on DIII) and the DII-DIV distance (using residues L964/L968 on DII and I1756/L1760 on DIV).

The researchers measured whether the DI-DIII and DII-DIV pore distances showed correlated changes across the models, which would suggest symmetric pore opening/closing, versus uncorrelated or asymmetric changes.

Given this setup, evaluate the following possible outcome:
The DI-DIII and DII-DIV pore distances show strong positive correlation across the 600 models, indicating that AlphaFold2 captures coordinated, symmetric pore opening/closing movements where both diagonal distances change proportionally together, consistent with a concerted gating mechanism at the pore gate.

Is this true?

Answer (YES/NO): NO